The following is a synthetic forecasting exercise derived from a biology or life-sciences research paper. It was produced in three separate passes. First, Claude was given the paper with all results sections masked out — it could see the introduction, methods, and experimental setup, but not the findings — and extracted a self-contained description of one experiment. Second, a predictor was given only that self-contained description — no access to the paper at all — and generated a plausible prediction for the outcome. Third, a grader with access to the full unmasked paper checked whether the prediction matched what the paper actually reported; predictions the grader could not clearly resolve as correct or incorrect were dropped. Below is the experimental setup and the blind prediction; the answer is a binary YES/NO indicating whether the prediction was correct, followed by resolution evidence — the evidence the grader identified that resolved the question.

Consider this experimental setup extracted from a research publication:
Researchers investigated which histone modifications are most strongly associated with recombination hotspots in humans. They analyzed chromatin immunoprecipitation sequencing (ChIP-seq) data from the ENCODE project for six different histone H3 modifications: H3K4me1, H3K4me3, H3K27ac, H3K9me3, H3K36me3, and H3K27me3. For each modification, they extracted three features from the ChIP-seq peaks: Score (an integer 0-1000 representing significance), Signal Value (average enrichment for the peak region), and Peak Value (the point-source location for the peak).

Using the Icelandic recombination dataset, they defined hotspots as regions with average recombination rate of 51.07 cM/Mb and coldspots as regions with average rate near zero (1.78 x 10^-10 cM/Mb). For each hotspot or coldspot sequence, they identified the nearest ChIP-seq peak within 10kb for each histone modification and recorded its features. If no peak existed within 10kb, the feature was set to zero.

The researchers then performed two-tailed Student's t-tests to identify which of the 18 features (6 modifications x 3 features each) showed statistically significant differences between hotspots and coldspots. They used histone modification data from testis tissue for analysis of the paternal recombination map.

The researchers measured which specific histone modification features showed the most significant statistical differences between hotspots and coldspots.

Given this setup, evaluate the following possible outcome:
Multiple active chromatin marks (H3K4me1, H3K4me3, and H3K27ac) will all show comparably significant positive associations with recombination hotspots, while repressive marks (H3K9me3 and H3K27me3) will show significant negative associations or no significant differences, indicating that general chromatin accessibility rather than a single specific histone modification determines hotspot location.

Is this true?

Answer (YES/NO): NO